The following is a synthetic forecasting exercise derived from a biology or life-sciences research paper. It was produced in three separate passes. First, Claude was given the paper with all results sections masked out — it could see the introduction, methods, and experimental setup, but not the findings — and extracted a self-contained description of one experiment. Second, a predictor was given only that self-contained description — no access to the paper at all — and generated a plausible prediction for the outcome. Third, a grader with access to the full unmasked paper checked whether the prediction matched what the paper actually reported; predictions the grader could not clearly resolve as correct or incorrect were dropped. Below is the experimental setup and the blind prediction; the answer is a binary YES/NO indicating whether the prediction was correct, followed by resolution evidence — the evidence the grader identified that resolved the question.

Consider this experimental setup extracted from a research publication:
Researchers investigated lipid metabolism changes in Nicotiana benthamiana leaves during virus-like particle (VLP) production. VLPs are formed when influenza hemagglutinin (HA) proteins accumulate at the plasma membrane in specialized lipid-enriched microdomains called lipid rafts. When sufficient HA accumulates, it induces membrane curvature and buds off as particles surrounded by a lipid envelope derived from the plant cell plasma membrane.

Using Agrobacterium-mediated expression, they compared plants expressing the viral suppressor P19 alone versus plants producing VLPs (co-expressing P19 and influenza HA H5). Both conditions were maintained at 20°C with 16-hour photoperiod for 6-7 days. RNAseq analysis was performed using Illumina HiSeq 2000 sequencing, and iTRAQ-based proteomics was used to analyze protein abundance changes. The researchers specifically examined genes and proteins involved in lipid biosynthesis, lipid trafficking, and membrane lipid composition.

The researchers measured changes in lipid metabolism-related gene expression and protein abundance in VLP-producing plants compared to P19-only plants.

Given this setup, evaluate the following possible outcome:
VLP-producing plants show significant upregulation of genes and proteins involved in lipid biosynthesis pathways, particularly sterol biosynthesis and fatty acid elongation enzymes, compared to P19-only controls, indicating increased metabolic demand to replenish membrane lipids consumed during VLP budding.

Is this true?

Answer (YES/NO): NO